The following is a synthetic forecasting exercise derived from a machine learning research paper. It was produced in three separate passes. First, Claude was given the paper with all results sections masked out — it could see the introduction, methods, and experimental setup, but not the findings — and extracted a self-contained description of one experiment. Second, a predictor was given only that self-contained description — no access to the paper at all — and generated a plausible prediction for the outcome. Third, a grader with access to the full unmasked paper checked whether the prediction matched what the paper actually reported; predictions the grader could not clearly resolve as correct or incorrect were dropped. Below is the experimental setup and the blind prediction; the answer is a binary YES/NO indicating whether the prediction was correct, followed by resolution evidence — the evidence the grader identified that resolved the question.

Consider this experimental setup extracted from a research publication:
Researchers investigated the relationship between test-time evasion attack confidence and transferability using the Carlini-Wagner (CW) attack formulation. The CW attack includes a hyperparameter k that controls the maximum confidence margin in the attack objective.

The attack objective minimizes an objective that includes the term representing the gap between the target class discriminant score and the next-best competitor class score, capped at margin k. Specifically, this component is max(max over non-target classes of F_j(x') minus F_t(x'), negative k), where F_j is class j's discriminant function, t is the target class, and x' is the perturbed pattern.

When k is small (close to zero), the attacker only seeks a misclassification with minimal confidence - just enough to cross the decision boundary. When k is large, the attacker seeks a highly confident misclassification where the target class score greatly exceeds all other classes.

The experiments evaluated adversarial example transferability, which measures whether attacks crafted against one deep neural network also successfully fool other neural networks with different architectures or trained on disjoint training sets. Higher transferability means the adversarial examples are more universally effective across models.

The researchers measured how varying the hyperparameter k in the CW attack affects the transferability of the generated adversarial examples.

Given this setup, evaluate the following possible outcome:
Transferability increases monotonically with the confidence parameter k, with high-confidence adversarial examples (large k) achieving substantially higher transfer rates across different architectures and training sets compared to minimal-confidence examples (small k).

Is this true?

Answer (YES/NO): YES